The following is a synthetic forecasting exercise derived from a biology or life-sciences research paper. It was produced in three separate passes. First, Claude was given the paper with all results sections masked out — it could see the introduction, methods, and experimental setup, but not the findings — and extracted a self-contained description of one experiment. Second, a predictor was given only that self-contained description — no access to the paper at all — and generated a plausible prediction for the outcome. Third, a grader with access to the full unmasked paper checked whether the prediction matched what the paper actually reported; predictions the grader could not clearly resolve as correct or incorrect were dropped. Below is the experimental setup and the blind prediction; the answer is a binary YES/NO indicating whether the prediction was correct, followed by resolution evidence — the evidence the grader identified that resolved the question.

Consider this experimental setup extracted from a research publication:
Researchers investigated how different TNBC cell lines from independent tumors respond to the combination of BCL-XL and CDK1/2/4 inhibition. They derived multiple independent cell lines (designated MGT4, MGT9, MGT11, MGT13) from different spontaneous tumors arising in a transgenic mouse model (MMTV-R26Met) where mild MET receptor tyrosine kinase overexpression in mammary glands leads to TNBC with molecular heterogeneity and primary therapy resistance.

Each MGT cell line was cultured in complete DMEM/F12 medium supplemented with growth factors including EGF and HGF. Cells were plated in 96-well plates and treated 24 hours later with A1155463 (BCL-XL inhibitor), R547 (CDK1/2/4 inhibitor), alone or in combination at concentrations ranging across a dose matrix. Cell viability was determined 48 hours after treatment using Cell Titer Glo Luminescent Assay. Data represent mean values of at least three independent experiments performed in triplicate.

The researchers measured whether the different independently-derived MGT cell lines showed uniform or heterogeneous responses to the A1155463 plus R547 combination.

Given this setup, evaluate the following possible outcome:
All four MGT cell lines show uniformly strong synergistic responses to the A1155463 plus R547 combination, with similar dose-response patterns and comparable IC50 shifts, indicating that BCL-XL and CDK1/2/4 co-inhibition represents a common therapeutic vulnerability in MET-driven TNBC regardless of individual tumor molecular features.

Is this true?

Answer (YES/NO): NO